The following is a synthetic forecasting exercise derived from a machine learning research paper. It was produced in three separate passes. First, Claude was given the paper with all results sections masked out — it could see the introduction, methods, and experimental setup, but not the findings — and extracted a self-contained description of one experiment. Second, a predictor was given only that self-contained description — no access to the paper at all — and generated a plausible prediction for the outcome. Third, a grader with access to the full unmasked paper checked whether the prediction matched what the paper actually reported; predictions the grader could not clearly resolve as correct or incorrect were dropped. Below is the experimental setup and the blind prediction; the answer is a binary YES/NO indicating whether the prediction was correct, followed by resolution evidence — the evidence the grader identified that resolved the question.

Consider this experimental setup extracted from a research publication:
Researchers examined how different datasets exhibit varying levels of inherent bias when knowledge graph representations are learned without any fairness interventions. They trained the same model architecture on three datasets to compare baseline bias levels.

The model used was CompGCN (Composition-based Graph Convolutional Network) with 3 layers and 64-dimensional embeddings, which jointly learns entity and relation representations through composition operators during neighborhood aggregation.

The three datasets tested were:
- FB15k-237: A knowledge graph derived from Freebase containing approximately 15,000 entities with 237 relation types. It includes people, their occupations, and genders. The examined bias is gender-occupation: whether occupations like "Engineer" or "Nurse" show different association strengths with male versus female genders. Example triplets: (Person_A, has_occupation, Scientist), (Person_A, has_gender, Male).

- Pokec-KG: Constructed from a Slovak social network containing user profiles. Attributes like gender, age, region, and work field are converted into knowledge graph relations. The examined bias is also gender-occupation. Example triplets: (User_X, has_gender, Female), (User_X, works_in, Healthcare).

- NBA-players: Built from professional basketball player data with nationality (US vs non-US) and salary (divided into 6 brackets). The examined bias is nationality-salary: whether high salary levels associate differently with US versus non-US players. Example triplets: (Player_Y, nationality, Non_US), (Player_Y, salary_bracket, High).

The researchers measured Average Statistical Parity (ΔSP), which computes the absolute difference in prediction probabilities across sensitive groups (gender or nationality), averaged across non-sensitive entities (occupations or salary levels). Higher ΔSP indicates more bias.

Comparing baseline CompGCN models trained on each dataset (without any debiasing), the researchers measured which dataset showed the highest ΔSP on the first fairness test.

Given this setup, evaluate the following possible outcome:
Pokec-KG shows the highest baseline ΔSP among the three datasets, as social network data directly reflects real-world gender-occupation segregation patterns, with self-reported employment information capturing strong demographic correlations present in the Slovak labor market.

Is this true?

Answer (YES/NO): NO